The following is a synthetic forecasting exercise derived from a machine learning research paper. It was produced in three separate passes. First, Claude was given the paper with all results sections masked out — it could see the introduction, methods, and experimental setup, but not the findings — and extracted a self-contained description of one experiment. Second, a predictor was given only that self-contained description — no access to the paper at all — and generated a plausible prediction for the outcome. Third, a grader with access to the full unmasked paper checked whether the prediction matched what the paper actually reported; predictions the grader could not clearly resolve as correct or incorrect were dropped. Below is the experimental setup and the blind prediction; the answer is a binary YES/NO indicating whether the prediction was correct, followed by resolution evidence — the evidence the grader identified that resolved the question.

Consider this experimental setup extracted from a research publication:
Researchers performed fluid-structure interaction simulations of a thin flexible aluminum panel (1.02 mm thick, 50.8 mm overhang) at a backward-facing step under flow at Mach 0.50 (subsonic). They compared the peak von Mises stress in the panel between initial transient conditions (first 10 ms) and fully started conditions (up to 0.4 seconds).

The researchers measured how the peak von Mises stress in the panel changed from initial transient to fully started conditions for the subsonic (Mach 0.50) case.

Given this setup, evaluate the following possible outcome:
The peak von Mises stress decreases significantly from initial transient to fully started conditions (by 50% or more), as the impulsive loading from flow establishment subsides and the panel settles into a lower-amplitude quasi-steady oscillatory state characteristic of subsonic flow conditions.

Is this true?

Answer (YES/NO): NO